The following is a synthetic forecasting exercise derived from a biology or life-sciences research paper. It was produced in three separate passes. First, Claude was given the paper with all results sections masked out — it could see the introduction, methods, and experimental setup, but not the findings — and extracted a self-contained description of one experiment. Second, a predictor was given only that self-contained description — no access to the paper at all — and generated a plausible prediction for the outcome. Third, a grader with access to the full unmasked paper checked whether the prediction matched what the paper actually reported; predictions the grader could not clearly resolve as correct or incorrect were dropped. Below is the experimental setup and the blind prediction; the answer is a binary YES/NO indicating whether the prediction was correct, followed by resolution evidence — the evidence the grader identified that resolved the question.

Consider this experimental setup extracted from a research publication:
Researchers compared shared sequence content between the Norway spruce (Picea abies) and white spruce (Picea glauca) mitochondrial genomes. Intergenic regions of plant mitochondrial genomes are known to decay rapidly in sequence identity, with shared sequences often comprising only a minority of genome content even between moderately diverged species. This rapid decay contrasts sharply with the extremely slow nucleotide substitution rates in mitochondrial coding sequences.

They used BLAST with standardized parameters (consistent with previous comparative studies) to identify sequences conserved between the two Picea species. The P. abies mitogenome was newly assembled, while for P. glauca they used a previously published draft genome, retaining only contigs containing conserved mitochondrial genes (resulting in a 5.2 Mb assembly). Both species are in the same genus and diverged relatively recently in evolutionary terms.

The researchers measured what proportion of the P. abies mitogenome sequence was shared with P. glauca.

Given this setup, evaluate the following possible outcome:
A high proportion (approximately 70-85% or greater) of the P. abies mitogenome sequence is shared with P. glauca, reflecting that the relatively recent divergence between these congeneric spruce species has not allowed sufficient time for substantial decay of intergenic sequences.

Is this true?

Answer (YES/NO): NO